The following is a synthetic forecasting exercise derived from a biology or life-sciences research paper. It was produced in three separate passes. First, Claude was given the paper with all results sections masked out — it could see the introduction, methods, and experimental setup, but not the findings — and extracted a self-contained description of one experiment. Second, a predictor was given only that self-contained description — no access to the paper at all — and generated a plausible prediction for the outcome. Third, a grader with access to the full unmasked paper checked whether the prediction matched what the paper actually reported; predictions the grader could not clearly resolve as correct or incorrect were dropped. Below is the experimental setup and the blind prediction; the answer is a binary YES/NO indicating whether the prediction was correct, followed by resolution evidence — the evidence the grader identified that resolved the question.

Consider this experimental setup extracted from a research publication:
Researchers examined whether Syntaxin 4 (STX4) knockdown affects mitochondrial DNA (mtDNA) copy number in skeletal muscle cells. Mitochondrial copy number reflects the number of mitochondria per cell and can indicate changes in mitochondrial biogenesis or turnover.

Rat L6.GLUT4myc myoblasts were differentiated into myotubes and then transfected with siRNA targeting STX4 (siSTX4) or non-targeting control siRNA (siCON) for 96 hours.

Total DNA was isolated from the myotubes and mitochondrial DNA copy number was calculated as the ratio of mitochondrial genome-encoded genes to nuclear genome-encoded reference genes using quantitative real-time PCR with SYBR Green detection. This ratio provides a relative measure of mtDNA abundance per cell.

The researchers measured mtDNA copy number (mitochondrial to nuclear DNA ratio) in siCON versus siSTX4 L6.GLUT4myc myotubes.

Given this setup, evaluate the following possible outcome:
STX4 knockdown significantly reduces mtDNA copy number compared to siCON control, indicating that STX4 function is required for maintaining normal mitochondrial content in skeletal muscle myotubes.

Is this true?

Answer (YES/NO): YES